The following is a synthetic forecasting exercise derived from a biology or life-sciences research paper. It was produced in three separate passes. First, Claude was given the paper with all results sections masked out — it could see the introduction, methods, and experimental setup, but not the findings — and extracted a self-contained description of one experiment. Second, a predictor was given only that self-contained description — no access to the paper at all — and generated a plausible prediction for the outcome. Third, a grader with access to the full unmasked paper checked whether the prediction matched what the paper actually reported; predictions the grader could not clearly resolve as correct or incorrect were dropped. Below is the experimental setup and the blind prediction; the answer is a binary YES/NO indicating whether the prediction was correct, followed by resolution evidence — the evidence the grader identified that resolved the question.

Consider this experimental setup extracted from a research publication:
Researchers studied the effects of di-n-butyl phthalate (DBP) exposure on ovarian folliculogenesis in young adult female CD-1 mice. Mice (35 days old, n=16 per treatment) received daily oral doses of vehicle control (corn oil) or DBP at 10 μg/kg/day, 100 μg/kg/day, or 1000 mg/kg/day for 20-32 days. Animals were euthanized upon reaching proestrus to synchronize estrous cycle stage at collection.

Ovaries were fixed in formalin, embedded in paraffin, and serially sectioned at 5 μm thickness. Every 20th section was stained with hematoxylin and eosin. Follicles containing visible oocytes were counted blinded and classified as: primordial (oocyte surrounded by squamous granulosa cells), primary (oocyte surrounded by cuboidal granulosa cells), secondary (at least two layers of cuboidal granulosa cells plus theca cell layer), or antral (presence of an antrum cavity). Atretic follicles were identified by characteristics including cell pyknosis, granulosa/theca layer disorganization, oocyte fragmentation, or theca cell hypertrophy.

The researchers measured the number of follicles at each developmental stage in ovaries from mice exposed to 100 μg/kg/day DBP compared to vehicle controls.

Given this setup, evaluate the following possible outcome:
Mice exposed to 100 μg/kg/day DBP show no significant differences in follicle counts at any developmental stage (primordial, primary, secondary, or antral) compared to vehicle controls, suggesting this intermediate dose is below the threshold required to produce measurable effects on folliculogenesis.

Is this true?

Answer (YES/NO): NO